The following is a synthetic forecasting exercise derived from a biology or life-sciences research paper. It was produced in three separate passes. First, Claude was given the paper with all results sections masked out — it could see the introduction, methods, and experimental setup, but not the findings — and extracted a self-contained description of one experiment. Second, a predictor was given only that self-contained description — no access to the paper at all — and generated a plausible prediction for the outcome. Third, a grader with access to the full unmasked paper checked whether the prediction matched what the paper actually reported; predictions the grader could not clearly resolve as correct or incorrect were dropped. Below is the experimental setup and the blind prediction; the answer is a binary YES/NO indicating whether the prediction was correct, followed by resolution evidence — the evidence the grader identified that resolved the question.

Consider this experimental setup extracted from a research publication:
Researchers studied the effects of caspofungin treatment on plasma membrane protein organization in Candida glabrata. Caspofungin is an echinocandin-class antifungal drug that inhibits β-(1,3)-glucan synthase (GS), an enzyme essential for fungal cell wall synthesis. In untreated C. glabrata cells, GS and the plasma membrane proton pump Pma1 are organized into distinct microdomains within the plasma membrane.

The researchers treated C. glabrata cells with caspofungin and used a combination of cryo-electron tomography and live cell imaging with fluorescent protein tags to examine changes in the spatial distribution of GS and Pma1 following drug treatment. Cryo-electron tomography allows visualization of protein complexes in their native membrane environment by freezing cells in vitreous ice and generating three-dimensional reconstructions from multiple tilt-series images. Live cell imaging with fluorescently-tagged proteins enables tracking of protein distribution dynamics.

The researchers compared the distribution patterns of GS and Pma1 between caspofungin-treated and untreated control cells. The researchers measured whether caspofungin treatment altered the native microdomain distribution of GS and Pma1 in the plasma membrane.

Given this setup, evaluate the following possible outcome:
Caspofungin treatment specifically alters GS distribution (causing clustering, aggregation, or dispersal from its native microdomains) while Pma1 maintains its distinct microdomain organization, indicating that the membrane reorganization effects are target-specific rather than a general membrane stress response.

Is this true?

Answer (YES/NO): NO